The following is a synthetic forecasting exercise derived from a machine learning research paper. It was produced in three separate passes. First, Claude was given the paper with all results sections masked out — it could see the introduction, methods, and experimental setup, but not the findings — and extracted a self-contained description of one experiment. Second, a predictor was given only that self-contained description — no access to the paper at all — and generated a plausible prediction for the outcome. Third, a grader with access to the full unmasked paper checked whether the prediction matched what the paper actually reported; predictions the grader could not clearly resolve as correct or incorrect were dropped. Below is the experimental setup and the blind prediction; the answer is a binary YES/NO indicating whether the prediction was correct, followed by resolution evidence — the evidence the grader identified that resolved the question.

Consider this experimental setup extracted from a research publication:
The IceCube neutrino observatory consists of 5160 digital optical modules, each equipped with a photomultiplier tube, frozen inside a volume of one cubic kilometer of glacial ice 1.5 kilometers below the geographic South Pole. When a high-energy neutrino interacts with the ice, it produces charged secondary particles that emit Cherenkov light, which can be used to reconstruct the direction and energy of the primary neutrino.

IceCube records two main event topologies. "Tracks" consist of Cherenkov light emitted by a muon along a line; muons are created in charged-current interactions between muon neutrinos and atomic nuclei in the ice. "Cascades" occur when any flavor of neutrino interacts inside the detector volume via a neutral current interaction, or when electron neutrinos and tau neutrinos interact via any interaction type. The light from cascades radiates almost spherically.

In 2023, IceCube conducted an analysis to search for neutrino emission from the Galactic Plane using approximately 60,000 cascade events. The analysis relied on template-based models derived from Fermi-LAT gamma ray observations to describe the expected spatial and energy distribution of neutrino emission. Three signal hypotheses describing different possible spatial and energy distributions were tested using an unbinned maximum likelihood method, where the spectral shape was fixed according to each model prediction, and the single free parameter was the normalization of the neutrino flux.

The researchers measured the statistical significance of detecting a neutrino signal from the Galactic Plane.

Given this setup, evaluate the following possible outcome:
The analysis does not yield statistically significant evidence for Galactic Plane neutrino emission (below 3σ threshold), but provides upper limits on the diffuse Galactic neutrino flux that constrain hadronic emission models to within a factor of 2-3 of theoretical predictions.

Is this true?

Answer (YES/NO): NO